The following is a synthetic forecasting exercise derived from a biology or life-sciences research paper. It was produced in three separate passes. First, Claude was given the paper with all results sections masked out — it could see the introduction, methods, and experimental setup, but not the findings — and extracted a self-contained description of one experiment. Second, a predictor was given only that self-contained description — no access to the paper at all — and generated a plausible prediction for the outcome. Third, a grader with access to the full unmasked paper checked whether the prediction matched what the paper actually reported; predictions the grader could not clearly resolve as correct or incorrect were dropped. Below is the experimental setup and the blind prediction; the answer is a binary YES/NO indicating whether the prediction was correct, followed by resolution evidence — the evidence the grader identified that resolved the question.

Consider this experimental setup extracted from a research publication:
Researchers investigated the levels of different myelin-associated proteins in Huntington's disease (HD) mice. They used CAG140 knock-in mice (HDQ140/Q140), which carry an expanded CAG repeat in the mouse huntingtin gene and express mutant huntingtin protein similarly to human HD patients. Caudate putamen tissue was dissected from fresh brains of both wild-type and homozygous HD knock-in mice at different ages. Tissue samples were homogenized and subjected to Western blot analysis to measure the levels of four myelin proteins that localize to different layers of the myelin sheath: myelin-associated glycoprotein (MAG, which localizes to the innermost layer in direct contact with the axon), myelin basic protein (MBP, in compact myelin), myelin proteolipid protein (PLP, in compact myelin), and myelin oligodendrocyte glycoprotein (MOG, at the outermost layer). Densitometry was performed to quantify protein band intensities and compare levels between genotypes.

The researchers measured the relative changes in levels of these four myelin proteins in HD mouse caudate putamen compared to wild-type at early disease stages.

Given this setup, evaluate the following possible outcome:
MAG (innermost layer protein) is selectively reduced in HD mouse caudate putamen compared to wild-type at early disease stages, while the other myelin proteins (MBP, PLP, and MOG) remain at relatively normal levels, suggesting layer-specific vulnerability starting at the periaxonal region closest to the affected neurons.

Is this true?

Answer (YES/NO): YES